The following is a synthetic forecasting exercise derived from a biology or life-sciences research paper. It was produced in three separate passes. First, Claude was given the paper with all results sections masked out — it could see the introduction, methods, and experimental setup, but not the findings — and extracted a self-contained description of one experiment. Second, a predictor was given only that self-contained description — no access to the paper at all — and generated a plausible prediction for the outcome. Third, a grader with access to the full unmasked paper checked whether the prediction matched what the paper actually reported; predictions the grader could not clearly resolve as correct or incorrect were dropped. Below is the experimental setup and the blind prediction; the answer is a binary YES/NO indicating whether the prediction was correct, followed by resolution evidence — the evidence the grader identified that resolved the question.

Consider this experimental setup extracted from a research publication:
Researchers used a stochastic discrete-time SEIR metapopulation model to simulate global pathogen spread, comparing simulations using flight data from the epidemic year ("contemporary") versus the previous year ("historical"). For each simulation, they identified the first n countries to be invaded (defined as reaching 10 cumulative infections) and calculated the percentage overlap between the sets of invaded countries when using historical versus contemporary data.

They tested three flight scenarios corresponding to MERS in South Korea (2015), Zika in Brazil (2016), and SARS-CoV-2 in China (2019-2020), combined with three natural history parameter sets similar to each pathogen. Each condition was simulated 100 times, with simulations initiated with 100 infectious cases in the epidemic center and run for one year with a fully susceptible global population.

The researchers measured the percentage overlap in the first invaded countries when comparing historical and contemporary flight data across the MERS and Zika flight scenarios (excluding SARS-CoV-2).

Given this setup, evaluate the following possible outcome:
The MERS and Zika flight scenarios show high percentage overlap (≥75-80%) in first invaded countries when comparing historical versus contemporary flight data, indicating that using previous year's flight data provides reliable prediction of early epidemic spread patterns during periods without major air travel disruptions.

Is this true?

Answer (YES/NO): NO